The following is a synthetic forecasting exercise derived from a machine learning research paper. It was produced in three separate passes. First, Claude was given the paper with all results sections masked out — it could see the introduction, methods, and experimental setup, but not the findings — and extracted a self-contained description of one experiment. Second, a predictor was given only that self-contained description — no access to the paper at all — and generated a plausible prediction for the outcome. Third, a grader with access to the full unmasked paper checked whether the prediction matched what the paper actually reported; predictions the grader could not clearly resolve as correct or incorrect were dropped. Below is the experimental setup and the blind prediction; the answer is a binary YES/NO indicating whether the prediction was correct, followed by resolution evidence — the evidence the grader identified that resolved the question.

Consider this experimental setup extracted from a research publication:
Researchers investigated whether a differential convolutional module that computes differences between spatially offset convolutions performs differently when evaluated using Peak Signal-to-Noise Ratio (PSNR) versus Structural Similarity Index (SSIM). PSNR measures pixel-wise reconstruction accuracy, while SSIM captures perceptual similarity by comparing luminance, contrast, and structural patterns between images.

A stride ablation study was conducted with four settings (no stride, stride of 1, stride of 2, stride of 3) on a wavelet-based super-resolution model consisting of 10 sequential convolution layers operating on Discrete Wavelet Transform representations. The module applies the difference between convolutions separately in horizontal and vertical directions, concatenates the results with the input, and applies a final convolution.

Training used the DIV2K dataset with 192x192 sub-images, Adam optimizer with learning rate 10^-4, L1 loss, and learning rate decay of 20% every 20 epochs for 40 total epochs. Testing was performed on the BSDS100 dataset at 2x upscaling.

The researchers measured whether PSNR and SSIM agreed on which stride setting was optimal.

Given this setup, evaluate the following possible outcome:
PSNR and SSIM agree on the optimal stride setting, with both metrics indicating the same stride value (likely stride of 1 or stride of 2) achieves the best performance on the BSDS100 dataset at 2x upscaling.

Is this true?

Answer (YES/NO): YES